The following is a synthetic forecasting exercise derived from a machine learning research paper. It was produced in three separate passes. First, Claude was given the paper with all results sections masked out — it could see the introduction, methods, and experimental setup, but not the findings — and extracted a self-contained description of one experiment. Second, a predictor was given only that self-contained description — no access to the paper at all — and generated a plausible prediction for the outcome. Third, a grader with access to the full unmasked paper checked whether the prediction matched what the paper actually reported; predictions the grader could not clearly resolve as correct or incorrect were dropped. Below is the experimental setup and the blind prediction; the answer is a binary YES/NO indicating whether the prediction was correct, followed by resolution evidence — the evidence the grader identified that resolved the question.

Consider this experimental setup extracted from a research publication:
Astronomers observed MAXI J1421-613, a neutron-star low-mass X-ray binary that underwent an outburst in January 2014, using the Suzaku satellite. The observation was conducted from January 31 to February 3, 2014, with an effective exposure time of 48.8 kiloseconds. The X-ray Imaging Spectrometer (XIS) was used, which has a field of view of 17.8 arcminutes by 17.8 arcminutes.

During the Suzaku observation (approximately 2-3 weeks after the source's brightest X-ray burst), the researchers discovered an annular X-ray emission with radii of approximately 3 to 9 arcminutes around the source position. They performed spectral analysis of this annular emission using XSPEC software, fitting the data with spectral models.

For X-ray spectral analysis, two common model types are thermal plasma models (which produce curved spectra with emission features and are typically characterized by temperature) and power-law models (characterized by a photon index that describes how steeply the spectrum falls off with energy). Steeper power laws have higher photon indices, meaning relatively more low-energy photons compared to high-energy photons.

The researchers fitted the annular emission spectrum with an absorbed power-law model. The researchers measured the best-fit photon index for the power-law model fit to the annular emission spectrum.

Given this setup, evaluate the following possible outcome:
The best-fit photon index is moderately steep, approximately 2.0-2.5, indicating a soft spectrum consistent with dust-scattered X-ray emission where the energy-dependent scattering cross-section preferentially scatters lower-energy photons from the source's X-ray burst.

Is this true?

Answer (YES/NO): NO